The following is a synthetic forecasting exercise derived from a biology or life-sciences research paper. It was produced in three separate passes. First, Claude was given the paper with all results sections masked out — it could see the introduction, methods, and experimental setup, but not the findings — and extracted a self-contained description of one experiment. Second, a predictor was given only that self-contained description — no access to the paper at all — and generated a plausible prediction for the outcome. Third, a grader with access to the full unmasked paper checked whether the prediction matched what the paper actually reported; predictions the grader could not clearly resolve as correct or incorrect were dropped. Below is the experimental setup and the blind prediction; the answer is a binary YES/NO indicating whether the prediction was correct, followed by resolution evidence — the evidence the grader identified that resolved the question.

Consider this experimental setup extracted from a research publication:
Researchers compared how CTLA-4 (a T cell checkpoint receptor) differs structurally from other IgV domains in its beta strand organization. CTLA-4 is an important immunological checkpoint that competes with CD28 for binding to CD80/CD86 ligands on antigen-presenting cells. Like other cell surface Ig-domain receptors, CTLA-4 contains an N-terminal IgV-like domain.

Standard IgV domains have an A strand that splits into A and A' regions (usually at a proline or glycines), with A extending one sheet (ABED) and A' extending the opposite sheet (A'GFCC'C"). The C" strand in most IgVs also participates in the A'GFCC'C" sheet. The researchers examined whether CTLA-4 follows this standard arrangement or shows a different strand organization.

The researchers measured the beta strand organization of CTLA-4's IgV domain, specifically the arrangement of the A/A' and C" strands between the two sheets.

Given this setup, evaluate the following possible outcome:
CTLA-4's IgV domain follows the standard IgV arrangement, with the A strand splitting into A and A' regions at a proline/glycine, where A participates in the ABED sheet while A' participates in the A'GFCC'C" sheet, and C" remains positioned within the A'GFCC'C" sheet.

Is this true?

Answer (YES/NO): NO